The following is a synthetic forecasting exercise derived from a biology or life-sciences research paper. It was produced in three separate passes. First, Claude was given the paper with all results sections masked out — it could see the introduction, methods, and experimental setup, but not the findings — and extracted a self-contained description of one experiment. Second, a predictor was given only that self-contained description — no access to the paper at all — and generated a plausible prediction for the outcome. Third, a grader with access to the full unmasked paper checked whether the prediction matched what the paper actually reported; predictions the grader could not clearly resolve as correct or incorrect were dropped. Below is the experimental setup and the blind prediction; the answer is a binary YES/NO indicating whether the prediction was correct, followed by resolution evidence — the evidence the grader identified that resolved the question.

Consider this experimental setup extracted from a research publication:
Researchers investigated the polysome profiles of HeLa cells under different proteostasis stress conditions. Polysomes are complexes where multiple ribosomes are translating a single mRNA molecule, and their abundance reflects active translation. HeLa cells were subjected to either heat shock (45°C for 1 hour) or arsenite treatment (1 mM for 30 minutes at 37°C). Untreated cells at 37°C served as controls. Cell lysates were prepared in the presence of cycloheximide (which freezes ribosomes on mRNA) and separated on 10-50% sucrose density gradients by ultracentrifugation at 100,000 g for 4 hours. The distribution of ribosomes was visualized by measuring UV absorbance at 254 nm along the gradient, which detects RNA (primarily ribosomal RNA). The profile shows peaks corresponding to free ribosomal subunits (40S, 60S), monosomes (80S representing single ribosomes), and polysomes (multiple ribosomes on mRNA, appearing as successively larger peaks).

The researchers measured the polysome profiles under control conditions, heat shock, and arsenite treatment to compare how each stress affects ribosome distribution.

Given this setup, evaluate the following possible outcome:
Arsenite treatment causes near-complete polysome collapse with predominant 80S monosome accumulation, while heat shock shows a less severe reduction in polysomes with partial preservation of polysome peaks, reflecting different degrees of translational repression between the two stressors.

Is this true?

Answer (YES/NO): YES